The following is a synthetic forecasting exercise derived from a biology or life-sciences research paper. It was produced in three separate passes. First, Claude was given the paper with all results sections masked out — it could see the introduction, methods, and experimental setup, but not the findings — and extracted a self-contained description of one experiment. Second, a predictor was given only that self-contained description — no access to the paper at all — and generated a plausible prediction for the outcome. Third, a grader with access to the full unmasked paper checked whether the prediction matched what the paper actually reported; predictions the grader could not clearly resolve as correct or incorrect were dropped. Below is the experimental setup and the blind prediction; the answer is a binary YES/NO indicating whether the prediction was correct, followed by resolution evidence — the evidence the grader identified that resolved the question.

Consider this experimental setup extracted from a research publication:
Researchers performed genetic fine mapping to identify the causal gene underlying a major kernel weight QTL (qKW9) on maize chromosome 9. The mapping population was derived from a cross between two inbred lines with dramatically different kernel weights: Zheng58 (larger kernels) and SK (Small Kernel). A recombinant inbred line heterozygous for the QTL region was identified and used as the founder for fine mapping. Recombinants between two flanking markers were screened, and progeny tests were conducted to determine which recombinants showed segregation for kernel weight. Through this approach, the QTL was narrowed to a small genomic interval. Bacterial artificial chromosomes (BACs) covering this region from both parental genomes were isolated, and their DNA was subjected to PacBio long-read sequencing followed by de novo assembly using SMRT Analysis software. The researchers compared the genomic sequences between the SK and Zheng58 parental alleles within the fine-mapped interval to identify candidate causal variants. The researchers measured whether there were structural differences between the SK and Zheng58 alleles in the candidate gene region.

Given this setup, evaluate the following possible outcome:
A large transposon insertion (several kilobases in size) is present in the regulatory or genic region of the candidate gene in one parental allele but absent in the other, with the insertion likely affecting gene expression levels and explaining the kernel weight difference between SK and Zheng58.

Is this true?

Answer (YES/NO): NO